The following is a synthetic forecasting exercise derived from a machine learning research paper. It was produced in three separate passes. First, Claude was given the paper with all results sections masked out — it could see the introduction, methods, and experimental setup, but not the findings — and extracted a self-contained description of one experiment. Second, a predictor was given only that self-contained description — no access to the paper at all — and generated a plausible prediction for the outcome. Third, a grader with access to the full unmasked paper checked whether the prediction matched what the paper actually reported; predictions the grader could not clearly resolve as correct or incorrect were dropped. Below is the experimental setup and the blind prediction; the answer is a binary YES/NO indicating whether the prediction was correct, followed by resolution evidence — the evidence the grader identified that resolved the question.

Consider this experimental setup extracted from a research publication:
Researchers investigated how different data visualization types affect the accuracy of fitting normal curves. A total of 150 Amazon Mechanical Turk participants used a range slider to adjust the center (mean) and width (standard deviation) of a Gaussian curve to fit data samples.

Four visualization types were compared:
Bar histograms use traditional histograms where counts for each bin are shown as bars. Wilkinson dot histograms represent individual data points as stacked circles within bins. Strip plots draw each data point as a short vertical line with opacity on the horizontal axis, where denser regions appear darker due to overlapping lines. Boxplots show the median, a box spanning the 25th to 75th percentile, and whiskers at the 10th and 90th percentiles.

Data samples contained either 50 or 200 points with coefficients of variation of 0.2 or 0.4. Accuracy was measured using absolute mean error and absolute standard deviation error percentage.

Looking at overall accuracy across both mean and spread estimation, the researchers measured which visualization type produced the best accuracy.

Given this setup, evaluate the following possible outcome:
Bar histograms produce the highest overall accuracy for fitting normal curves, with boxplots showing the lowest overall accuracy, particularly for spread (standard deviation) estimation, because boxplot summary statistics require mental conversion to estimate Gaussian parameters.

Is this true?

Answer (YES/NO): NO